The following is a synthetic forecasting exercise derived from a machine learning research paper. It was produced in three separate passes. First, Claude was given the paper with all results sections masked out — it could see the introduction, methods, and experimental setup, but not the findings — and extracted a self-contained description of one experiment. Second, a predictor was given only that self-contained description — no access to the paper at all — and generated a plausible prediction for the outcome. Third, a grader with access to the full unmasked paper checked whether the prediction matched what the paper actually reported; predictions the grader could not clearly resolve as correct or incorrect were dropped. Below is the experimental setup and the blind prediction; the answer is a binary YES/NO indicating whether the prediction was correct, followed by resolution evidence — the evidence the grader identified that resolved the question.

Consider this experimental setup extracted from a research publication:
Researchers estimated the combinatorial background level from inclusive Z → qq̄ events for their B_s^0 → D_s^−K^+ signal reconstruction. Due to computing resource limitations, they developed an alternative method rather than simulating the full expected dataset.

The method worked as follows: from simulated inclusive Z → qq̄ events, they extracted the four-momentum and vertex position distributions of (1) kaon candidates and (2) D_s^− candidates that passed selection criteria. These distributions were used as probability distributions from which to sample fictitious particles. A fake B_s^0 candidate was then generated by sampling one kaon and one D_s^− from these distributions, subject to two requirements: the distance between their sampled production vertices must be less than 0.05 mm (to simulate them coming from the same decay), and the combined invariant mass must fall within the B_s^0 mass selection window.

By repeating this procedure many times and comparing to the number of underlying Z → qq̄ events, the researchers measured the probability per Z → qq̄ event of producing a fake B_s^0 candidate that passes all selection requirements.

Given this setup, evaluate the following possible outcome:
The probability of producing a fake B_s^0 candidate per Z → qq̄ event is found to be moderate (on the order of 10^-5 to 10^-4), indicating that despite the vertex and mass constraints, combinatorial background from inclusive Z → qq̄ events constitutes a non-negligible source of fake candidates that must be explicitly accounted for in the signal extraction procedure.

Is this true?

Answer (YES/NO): NO